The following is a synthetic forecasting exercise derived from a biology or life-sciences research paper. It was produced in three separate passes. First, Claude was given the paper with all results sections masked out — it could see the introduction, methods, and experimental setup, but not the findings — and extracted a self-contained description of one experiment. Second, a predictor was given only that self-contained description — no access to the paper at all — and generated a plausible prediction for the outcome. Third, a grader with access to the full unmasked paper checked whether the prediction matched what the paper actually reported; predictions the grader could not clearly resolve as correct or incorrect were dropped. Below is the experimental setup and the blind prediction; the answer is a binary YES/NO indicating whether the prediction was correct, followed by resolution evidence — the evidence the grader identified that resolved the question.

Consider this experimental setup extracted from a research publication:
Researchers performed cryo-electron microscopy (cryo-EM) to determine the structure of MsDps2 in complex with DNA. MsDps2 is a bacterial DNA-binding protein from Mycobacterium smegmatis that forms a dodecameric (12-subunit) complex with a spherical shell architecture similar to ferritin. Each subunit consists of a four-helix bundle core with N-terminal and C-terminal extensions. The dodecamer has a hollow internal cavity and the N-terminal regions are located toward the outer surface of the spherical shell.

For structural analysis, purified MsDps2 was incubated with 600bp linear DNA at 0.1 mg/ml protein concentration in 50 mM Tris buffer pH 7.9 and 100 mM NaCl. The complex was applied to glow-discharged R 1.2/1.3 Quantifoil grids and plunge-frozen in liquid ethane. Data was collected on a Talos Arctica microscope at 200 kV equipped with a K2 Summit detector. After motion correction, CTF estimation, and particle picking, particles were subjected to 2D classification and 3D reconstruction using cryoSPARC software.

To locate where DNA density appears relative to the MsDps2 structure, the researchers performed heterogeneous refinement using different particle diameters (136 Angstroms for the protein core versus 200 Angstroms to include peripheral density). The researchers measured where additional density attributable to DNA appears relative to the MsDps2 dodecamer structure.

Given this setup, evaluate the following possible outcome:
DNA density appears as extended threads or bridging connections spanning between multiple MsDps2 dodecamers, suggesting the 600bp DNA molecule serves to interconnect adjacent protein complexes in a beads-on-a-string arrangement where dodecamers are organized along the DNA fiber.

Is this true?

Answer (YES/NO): YES